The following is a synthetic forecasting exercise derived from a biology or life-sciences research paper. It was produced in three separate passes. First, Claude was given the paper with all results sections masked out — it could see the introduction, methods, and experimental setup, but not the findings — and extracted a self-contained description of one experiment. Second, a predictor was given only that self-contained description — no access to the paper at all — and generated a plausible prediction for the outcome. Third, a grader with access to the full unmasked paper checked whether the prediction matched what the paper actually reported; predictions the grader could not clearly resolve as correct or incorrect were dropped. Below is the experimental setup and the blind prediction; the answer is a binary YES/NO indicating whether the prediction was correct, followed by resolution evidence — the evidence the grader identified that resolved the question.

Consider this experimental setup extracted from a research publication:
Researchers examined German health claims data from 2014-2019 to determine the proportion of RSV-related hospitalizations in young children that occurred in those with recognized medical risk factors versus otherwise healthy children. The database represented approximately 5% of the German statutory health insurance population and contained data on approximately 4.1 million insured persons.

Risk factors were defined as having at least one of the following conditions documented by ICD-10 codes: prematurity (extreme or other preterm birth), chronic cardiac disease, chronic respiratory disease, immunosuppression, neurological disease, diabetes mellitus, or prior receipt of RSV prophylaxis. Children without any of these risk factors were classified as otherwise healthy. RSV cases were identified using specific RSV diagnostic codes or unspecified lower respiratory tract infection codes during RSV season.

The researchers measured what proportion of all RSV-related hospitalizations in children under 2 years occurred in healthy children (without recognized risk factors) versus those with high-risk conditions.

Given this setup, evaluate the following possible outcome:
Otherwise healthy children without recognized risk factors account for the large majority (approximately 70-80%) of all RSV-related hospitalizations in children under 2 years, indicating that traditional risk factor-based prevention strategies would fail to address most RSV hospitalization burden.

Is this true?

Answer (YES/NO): NO